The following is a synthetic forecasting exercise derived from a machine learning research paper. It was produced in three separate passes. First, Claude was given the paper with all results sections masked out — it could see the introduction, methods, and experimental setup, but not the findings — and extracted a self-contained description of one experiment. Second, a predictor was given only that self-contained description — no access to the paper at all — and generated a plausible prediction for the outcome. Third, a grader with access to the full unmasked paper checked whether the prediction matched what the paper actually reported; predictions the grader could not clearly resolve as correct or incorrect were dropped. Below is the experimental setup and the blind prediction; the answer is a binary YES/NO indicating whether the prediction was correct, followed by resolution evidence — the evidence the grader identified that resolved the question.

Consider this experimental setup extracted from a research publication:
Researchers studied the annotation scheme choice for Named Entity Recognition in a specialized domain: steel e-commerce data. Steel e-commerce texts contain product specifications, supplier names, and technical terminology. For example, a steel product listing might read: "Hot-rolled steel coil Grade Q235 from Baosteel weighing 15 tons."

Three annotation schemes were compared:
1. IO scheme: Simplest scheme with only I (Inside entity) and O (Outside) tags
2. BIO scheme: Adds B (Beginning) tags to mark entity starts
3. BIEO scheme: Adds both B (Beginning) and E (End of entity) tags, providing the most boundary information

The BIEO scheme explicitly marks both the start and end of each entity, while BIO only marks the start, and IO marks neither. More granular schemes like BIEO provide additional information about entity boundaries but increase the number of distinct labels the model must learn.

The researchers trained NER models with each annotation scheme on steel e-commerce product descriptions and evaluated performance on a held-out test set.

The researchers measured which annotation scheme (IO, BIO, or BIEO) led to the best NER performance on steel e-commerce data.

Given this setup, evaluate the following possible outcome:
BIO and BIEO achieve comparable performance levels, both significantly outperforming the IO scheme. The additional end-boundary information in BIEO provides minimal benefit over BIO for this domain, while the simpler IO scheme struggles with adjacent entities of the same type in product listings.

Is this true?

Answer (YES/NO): NO